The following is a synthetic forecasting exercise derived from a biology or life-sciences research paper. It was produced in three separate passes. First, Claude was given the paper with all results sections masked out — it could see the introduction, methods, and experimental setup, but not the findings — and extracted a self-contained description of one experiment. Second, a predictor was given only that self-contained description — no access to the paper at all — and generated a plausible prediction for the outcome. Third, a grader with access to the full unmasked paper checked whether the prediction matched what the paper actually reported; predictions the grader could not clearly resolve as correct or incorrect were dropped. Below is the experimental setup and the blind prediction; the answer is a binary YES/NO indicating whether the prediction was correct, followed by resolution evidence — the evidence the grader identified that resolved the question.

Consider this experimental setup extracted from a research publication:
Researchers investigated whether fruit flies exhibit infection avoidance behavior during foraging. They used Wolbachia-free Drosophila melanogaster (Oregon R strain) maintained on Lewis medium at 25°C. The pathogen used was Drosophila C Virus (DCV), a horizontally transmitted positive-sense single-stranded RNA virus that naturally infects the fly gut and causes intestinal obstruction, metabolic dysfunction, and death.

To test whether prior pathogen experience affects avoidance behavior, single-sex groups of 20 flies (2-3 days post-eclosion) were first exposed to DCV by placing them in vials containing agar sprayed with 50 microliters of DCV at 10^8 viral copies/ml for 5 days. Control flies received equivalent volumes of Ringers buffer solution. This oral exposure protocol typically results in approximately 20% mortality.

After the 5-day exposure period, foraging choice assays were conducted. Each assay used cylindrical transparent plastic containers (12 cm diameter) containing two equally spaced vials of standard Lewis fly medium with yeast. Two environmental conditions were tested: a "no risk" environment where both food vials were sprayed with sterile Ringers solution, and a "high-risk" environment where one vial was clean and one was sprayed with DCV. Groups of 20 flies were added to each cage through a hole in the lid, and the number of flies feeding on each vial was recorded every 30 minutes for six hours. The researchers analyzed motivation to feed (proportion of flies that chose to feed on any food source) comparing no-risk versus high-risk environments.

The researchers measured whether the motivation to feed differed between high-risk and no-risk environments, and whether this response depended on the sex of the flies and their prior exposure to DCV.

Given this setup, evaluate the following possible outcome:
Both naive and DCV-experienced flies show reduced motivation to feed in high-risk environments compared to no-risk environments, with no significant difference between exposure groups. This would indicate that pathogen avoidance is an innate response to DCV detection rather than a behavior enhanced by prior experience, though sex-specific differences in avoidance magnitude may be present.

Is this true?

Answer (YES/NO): NO